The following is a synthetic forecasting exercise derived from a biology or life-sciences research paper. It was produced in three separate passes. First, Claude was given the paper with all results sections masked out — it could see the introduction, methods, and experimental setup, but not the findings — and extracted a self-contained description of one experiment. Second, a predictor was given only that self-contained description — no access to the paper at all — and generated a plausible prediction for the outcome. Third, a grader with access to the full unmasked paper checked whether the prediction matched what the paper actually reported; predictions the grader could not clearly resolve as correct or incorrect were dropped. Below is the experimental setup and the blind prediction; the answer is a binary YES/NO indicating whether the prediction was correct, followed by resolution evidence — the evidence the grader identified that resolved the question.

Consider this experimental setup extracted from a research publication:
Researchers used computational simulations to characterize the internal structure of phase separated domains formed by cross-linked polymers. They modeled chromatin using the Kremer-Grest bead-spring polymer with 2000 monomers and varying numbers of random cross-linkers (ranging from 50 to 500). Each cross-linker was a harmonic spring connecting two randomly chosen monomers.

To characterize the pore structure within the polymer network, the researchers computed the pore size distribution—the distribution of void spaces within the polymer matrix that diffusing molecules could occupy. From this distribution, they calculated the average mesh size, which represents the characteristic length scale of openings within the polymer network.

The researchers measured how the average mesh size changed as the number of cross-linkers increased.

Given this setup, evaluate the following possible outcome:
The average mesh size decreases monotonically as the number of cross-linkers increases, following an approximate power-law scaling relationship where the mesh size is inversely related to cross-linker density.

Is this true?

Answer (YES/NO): YES